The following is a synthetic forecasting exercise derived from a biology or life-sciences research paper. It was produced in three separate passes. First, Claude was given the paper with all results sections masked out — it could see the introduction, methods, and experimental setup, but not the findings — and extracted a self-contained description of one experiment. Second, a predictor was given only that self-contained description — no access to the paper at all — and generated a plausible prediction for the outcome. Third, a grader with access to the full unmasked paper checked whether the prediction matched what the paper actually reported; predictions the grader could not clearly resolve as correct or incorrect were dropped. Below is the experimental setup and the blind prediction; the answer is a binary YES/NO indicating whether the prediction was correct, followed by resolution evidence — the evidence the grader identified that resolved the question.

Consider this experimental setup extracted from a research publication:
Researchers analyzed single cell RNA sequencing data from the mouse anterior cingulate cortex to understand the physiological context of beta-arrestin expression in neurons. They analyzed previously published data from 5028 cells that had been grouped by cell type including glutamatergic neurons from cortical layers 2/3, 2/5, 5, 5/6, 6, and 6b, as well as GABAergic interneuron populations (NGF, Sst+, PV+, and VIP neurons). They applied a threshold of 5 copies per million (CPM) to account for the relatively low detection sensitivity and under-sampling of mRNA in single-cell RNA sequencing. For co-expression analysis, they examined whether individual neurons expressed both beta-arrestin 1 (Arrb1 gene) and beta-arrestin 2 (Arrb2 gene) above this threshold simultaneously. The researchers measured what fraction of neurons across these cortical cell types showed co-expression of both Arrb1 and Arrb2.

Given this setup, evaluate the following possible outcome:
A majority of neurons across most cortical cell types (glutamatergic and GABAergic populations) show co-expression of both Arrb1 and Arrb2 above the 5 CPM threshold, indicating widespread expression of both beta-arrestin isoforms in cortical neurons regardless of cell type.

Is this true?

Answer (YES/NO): NO